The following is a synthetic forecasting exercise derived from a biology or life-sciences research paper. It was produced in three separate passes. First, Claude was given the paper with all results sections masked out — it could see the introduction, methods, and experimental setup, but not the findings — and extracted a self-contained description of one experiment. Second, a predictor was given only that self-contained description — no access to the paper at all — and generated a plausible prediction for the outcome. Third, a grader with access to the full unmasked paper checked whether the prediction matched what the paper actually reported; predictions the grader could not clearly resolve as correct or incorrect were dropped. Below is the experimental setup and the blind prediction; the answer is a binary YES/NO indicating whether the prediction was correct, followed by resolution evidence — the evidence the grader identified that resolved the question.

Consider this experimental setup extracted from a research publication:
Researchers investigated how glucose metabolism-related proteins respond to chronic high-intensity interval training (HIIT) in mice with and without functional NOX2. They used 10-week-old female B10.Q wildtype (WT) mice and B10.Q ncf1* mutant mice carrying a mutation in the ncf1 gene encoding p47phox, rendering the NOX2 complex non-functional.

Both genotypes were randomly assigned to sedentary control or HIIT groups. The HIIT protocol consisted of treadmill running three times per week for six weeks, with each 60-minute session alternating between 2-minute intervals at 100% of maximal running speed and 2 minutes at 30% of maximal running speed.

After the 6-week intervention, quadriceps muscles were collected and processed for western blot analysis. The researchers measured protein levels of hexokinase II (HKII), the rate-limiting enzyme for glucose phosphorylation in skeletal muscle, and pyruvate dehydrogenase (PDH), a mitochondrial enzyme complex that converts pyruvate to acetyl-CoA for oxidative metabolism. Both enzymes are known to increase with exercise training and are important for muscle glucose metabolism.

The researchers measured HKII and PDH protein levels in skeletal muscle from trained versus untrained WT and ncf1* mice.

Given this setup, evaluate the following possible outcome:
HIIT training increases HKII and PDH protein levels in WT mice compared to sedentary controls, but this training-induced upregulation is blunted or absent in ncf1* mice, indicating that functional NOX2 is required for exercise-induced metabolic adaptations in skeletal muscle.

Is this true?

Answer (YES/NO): YES